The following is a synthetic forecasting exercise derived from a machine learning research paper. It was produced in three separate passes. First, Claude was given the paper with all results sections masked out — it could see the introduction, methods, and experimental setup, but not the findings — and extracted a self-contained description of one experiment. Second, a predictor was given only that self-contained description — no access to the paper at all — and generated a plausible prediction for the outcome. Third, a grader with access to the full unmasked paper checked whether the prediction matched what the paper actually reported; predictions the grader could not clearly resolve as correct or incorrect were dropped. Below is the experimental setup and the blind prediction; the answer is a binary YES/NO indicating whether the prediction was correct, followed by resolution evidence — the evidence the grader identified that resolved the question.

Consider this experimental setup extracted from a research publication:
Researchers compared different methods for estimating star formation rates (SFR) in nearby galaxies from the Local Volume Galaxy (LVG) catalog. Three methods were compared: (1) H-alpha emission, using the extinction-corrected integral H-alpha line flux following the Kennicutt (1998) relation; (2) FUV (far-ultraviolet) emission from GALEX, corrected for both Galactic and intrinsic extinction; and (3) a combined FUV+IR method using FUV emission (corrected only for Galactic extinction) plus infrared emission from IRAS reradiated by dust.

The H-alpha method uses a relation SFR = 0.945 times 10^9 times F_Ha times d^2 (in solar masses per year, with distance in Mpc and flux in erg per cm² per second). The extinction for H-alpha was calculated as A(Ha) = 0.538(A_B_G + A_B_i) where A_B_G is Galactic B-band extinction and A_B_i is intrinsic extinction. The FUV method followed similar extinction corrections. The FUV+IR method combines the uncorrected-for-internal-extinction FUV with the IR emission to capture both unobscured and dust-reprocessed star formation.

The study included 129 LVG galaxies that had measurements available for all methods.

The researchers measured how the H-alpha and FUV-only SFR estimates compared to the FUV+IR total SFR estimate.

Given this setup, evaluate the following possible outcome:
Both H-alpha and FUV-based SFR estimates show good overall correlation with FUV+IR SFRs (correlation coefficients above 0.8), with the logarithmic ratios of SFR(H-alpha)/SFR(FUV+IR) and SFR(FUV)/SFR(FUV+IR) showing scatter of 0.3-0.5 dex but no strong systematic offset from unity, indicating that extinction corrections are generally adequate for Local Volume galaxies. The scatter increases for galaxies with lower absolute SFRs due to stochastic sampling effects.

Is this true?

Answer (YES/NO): NO